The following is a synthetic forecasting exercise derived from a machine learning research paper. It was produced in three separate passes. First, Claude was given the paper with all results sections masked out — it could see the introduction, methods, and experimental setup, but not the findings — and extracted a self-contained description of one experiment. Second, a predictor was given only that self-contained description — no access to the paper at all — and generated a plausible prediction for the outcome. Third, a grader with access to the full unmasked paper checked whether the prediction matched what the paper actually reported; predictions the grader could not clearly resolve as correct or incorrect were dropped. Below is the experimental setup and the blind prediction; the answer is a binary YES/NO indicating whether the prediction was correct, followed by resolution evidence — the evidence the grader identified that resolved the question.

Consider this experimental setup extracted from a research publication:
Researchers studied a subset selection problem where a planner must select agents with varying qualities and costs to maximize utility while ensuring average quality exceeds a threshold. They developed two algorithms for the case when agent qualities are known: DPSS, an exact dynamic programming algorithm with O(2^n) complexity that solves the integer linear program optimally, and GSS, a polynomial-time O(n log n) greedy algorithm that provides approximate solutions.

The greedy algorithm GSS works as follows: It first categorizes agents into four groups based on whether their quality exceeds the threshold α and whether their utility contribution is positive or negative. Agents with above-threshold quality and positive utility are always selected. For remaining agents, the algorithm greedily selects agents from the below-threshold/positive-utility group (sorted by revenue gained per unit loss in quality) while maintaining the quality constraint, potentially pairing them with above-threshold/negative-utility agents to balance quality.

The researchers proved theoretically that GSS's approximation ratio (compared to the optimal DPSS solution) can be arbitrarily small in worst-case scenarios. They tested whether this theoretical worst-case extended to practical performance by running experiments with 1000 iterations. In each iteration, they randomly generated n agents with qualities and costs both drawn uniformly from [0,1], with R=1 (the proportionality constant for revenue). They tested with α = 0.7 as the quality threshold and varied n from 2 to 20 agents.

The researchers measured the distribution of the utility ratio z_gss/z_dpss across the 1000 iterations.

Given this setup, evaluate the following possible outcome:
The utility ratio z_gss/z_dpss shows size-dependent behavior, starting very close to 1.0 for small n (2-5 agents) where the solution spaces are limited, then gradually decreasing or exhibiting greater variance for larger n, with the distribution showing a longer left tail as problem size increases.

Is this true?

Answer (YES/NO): NO